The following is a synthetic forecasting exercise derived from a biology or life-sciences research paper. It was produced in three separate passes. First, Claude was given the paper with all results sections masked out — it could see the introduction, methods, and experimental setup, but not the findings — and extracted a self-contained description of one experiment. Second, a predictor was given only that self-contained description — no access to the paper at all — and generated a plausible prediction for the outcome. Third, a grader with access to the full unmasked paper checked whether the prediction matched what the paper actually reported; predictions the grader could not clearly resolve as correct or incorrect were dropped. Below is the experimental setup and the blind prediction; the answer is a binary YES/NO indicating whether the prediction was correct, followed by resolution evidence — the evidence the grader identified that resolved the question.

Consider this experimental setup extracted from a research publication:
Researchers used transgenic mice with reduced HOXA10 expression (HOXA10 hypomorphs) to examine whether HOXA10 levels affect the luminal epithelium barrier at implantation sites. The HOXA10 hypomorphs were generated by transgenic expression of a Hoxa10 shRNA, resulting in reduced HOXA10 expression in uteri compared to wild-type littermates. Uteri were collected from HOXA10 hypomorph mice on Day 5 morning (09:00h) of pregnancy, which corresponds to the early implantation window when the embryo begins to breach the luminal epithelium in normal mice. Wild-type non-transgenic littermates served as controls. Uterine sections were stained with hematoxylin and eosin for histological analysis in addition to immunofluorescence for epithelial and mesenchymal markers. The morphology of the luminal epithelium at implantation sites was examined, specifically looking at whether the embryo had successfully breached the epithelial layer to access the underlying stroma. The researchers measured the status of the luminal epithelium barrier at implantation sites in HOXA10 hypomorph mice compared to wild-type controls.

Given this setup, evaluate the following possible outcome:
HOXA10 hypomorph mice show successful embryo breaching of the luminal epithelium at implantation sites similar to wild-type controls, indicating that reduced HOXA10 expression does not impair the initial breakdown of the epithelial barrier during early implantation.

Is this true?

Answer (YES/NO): NO